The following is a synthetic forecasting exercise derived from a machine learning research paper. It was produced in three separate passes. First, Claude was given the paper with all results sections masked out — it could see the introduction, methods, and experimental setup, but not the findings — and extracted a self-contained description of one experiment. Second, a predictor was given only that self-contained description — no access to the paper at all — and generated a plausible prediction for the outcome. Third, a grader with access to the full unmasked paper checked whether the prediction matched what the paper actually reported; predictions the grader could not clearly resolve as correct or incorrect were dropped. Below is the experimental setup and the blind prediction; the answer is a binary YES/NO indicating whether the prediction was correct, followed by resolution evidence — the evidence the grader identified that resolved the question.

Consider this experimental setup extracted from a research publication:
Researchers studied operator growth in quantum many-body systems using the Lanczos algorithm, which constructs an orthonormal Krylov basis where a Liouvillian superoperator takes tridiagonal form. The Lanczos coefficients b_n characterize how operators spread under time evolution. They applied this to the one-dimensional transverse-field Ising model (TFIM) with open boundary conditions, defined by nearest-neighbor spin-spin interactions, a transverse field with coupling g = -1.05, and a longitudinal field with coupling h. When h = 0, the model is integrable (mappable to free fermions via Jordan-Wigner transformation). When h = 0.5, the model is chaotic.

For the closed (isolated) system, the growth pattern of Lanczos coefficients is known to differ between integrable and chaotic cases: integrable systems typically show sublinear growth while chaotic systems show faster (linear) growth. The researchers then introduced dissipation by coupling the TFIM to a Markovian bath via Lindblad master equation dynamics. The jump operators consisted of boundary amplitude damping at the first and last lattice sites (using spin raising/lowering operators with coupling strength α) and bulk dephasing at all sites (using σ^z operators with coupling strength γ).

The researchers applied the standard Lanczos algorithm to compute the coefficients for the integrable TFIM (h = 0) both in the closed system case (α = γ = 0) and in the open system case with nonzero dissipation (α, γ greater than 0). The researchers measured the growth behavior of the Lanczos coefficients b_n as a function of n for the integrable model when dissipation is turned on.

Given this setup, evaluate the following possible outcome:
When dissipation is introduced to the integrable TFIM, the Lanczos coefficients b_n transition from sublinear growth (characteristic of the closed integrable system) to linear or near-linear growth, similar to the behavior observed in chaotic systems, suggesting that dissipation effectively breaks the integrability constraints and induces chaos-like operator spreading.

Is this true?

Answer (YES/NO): YES